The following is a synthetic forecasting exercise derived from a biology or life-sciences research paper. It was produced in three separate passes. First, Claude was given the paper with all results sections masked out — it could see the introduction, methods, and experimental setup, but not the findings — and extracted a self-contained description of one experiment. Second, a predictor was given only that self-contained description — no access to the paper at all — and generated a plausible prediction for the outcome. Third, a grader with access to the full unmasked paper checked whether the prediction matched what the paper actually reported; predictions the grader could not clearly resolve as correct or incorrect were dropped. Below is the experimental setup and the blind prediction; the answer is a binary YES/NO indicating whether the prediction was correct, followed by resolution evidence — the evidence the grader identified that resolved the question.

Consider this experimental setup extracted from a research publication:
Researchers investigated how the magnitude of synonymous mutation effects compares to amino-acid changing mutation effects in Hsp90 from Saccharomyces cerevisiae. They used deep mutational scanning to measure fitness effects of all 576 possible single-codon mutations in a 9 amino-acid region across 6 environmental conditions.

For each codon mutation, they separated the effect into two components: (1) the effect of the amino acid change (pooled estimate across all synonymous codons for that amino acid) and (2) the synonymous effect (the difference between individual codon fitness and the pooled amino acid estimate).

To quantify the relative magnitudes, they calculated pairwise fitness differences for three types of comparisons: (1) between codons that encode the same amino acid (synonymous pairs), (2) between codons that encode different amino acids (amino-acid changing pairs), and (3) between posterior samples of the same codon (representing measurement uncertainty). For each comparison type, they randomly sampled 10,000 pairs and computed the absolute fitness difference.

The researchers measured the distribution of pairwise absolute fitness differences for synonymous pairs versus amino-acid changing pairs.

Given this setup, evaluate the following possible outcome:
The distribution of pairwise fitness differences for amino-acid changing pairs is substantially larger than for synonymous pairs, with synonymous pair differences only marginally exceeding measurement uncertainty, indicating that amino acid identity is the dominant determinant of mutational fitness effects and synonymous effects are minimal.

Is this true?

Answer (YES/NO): NO